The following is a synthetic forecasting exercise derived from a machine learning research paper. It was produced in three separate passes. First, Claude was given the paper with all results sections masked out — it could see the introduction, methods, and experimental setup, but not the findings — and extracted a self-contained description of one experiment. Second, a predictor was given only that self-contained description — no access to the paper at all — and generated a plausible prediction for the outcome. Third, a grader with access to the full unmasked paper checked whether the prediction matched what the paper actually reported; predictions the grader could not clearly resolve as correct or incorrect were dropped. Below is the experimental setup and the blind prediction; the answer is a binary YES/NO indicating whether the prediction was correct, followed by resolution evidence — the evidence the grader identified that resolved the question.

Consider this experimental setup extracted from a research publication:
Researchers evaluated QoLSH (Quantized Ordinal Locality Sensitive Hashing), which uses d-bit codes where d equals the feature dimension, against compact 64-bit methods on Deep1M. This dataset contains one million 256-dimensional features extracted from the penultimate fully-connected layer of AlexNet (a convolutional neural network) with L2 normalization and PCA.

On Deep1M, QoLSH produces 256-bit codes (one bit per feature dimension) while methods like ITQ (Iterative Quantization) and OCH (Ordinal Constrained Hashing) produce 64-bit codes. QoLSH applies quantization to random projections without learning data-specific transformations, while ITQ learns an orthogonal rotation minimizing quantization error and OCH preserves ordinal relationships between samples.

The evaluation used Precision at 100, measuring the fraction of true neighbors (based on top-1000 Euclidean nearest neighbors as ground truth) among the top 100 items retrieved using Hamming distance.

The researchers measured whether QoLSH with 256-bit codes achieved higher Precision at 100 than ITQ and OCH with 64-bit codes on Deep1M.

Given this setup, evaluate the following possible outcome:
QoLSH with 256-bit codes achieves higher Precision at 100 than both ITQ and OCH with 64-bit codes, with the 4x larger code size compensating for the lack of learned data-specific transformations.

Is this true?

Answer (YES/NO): YES